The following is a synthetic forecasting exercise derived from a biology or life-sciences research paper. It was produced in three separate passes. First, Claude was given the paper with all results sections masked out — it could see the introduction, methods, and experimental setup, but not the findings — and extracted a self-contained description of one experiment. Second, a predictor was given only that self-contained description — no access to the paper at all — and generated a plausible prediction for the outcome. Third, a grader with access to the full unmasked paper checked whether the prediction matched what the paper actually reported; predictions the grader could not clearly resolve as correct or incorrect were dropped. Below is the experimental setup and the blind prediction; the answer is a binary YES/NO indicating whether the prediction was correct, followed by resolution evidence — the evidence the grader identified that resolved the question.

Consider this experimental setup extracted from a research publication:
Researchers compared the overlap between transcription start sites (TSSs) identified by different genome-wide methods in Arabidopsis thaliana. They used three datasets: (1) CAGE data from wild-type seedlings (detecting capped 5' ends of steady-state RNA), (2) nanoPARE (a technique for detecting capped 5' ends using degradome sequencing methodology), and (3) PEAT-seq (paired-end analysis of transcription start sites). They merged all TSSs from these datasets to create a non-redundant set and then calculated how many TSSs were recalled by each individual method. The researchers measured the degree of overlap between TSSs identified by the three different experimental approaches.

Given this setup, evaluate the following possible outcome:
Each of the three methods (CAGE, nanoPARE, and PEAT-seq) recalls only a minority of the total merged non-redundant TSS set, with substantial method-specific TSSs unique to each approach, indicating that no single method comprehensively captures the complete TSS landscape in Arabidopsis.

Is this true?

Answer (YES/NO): NO